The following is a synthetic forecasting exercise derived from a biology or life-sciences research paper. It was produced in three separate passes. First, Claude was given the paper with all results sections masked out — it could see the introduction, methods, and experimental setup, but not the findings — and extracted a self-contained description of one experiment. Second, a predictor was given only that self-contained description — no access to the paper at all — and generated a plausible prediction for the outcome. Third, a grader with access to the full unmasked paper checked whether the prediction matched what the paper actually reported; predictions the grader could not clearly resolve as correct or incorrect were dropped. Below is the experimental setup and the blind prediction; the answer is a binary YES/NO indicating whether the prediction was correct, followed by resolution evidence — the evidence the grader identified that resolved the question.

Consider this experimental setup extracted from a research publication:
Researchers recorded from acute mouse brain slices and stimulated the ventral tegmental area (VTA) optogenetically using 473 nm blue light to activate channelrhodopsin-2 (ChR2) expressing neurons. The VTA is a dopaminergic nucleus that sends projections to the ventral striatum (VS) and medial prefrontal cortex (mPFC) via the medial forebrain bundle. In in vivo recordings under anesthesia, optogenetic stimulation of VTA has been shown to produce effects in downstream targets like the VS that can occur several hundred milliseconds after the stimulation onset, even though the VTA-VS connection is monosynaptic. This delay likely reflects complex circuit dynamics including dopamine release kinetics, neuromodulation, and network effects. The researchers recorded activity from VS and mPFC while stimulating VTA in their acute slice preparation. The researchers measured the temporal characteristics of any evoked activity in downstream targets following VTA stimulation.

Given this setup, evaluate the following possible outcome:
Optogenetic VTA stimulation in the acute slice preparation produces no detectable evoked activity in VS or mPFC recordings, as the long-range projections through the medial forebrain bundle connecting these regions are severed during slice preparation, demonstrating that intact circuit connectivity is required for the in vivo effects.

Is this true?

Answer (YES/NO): NO